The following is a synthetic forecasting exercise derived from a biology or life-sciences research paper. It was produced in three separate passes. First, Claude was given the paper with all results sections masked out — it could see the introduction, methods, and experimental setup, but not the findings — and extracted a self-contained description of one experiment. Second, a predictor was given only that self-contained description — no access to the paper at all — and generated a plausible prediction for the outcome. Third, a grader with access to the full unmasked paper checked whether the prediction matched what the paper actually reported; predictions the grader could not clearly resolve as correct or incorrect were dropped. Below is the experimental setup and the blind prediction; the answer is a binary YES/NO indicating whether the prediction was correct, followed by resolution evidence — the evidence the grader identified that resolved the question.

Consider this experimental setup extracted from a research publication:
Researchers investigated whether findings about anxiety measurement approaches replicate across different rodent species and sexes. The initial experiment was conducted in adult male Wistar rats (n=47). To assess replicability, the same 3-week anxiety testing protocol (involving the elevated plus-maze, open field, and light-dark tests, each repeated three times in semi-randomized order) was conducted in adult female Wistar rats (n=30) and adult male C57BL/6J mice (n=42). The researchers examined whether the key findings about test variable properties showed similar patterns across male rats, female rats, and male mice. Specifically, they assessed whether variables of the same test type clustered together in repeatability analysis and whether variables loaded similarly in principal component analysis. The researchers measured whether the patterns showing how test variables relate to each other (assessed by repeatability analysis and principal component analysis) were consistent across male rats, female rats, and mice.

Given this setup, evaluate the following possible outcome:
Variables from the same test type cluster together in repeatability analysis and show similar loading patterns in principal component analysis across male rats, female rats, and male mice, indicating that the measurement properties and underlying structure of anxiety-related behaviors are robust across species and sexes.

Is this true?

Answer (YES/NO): YES